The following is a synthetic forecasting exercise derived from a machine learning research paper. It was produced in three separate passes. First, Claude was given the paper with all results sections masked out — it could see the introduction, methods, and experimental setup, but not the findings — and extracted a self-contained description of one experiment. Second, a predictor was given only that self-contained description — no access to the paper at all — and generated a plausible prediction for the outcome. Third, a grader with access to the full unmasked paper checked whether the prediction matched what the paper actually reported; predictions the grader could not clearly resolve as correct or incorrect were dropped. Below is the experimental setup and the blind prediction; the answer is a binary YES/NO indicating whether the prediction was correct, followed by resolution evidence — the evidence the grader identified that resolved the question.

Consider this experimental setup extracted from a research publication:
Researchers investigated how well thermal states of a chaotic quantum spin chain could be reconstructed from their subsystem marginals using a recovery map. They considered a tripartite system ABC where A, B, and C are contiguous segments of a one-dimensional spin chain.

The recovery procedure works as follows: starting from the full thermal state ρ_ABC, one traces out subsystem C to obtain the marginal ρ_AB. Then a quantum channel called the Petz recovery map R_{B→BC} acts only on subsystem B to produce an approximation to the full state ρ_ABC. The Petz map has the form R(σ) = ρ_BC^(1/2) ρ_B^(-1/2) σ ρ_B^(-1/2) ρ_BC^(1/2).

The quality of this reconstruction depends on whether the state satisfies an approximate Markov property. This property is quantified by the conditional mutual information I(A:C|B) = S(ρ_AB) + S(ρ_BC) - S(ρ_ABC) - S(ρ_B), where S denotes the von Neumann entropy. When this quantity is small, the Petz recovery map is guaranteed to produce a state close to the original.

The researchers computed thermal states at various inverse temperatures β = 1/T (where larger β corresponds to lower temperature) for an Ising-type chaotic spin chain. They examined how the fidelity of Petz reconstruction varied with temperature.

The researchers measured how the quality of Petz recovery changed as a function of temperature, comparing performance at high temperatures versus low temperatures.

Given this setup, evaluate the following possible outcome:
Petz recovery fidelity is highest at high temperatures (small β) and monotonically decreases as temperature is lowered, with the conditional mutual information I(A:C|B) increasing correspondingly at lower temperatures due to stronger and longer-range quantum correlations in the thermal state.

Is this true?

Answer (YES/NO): NO